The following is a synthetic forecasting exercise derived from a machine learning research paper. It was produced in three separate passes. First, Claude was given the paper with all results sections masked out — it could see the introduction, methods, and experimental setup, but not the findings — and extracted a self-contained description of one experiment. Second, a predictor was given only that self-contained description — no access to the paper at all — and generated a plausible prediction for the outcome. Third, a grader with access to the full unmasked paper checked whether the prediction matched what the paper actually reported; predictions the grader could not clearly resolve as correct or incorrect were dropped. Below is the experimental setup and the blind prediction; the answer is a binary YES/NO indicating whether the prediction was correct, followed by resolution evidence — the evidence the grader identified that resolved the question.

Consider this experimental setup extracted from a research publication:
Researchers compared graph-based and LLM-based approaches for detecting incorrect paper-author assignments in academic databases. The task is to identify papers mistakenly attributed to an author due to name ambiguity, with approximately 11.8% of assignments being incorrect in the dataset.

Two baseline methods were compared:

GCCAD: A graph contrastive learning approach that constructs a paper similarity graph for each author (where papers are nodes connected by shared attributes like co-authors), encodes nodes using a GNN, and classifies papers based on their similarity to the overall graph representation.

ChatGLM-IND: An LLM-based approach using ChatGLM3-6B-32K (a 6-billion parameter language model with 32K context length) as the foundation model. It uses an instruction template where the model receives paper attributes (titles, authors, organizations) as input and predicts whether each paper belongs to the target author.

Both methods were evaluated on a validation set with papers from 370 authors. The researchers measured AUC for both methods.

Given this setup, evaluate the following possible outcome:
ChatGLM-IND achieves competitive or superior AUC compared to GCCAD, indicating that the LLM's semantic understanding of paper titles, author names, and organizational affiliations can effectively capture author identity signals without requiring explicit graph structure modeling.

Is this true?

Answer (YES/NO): YES